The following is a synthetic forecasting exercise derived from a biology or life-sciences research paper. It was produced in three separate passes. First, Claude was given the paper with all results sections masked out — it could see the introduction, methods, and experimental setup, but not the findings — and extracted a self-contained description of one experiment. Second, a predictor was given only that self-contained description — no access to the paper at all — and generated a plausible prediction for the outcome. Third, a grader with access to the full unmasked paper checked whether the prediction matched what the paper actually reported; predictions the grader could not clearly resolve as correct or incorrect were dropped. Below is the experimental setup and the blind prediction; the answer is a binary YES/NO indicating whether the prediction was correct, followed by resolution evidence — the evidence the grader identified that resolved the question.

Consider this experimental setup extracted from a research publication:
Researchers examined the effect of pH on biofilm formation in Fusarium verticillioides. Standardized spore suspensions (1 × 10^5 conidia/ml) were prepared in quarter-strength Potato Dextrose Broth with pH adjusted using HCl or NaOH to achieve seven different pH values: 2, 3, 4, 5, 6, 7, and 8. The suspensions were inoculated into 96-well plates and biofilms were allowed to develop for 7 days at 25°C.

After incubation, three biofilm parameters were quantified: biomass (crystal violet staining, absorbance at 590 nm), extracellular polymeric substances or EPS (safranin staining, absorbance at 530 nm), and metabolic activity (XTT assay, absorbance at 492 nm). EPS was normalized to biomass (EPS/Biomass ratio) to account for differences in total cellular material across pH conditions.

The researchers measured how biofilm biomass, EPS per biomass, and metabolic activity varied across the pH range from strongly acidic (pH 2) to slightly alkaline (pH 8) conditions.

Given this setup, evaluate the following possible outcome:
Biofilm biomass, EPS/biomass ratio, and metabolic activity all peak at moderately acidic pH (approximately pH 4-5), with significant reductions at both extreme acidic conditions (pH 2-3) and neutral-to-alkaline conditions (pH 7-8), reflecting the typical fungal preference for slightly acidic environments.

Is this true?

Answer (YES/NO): NO